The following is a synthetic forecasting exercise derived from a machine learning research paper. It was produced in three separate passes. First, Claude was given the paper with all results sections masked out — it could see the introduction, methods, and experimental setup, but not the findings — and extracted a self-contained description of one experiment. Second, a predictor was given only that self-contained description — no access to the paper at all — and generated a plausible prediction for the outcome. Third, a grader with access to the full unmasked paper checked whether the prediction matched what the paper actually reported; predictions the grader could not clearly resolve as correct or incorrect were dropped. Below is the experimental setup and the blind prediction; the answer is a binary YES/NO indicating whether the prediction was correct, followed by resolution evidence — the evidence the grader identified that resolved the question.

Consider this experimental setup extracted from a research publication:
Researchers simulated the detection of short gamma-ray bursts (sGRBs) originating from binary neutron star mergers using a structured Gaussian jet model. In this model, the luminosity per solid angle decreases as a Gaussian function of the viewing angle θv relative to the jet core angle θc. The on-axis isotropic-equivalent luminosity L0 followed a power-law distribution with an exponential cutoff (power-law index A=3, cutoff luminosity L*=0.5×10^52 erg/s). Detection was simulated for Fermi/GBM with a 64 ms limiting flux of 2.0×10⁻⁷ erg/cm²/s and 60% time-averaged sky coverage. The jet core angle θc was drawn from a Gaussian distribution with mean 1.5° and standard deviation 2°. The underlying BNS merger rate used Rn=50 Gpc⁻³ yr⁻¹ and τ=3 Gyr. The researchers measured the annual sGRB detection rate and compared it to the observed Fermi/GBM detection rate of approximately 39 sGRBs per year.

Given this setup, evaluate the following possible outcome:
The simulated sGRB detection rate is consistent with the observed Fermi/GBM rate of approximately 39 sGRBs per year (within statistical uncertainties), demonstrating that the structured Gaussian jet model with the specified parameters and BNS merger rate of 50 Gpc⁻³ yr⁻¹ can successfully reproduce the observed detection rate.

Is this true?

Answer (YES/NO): YES